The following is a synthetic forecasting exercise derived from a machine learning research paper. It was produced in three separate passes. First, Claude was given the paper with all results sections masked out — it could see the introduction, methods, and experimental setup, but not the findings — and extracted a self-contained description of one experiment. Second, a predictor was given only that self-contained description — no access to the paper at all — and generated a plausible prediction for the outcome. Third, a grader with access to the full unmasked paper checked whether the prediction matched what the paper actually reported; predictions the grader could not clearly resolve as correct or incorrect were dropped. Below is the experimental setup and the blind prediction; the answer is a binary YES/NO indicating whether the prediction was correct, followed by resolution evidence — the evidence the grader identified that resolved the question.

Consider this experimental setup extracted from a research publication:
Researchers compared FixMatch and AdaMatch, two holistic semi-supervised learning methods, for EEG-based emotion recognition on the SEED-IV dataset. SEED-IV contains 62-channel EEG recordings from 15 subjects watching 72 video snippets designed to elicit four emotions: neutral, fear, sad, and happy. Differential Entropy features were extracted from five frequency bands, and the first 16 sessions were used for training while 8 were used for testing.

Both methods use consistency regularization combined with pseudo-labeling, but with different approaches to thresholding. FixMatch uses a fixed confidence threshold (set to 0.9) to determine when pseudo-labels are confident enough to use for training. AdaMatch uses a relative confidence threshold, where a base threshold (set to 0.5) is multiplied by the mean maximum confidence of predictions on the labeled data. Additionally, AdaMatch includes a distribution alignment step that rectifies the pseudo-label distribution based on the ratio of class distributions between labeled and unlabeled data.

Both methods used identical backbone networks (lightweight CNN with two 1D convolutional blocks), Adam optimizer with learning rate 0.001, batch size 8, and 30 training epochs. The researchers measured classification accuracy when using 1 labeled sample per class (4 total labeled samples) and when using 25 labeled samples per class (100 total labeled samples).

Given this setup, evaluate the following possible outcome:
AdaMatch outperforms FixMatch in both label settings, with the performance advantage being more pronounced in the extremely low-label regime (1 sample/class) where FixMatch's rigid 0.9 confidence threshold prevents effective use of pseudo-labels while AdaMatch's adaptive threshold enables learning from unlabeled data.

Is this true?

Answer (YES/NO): YES